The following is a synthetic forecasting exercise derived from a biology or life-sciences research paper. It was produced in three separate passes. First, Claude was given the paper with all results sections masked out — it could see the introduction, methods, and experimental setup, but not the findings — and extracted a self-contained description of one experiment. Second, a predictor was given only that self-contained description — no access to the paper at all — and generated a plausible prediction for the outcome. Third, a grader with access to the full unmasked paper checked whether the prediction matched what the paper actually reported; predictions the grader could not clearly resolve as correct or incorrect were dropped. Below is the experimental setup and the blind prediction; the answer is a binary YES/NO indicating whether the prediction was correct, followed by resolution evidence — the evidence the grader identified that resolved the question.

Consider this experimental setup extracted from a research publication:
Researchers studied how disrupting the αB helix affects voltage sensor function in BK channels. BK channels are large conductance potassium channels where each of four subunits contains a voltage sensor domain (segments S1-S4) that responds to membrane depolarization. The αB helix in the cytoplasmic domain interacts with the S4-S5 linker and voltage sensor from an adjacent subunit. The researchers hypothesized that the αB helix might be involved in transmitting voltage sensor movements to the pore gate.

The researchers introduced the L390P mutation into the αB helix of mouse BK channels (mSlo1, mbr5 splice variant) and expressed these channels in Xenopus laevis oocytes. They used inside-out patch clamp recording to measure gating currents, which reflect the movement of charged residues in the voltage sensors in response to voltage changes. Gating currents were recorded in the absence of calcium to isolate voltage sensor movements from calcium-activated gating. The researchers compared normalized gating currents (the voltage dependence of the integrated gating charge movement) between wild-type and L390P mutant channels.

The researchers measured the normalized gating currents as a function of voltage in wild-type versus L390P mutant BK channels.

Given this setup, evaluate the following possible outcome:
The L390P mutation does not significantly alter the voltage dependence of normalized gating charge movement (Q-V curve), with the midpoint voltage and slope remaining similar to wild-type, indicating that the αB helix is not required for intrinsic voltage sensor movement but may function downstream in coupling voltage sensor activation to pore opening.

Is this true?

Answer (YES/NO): YES